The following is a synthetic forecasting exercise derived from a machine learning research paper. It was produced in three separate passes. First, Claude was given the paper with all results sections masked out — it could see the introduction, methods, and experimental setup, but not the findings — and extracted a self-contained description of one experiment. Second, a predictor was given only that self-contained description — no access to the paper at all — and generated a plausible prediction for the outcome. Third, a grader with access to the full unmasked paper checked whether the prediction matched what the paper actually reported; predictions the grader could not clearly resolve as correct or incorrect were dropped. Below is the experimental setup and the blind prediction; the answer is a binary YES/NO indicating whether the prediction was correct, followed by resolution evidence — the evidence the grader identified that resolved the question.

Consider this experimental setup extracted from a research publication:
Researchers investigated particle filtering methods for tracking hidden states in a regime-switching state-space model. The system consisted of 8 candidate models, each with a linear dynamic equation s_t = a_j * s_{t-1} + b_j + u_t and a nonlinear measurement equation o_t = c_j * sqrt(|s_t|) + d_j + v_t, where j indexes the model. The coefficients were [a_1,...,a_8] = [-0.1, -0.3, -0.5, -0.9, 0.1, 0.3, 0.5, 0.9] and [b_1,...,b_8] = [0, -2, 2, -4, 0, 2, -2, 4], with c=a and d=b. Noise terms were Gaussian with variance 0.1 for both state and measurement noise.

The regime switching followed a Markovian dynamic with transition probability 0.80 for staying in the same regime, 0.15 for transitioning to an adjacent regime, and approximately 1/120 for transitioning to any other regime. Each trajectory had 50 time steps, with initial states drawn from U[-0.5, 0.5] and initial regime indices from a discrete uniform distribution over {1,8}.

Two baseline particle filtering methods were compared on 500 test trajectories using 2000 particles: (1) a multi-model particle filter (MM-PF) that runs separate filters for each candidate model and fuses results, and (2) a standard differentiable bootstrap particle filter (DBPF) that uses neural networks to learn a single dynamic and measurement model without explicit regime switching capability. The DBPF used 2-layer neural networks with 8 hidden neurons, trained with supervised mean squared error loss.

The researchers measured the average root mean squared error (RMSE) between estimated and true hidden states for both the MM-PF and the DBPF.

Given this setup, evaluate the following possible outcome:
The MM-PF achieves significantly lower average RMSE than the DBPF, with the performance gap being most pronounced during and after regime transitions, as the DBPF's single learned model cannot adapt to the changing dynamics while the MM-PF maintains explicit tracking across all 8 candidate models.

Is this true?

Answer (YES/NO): NO